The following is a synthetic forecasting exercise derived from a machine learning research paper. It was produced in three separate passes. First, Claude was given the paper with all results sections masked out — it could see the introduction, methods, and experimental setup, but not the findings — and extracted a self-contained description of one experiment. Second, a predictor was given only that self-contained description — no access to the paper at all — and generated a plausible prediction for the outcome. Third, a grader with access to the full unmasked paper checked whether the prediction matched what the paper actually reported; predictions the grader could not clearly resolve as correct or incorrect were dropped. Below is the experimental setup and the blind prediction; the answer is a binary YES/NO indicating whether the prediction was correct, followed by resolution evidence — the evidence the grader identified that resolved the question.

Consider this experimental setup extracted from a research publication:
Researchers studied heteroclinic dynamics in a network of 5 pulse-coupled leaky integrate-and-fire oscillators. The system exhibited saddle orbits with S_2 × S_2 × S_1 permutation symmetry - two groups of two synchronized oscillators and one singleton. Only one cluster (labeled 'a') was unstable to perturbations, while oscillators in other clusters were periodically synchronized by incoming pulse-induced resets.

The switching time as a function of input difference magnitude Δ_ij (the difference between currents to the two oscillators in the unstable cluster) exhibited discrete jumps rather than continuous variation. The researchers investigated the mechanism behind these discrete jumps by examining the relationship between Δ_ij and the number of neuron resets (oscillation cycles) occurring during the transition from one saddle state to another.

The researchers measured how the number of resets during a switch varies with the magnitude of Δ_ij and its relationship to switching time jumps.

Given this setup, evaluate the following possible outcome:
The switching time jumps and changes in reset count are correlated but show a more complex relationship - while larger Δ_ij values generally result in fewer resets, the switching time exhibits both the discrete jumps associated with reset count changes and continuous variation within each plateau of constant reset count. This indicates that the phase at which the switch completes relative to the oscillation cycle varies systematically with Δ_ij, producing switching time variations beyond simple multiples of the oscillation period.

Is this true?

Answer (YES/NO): YES